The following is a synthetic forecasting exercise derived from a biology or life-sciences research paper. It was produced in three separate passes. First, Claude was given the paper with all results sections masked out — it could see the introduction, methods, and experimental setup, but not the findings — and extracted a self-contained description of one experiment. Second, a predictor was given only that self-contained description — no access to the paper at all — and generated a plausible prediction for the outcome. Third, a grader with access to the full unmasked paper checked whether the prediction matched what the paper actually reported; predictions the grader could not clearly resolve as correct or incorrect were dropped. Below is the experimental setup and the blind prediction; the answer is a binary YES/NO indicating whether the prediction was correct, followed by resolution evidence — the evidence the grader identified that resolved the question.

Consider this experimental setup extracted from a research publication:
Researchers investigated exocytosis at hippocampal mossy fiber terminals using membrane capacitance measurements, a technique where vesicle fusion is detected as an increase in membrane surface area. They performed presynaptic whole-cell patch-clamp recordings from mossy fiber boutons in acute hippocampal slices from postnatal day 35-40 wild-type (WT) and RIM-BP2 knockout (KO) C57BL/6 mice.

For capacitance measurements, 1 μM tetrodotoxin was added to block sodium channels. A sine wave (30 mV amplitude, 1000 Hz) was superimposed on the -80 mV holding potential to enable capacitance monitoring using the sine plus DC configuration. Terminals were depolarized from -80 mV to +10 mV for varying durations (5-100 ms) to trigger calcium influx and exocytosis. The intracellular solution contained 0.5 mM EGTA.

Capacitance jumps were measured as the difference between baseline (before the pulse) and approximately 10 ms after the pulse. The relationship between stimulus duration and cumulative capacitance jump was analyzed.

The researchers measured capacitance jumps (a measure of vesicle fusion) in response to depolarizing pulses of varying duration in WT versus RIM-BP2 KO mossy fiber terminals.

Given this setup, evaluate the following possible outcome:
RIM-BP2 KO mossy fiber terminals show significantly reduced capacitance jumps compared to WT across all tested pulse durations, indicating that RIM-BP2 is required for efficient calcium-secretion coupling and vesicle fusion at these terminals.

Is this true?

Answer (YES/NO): NO